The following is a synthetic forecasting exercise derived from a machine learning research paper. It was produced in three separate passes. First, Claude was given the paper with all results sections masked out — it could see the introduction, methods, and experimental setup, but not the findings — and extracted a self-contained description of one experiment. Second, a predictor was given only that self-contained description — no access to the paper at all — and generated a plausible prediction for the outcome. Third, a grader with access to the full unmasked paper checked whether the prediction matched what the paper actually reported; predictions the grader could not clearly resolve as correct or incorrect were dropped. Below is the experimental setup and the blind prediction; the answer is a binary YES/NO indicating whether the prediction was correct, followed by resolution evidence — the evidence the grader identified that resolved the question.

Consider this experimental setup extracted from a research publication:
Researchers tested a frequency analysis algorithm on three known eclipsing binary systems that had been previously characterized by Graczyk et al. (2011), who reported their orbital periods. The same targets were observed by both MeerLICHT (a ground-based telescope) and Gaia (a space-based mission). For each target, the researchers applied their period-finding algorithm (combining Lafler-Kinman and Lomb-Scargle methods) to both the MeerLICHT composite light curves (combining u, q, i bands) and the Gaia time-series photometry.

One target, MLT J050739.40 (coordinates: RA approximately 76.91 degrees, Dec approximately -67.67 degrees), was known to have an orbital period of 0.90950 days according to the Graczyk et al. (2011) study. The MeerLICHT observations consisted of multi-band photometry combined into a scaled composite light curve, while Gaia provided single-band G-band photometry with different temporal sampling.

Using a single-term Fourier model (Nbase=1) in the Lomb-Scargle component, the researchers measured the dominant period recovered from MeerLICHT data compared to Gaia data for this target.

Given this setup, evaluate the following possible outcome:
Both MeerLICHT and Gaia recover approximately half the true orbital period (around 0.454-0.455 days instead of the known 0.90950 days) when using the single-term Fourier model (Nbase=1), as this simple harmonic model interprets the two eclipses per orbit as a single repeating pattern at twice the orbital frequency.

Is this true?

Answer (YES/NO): NO